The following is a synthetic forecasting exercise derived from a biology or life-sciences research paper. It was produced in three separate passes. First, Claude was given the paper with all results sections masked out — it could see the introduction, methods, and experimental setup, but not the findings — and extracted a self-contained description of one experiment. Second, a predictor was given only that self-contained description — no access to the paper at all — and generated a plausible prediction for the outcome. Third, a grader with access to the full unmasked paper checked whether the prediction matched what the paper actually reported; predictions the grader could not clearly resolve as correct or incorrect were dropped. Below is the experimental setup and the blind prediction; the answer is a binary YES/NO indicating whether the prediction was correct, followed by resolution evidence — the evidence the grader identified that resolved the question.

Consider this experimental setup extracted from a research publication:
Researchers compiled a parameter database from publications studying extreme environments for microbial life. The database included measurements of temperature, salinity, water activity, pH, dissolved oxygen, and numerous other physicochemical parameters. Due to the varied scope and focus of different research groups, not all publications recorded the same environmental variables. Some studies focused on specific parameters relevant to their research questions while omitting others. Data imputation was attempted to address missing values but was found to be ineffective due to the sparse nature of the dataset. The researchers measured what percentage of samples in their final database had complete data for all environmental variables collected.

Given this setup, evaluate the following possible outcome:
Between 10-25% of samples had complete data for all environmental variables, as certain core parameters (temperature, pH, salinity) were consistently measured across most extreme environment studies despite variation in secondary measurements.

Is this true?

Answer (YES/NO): NO